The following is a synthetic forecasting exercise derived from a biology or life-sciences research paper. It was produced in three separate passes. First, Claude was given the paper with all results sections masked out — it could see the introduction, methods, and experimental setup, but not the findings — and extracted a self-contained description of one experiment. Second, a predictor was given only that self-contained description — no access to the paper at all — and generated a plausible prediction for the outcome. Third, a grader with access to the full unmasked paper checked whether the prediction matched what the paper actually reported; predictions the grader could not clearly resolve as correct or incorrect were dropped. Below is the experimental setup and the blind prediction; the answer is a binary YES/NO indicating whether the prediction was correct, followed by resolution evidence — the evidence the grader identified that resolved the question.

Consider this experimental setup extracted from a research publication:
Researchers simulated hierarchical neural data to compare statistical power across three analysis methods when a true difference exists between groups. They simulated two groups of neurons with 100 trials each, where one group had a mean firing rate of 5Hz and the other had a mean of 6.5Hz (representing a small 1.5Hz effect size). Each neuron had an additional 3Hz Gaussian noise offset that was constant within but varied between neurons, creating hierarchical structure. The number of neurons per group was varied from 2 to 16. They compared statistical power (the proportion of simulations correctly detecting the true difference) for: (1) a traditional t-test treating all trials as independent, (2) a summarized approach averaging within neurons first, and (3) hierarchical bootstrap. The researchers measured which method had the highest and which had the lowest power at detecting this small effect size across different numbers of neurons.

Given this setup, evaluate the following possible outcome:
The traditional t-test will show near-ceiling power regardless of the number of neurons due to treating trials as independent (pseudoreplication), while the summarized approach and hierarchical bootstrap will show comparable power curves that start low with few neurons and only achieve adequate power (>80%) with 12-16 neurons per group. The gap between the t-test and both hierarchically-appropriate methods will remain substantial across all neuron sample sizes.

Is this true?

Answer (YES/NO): NO